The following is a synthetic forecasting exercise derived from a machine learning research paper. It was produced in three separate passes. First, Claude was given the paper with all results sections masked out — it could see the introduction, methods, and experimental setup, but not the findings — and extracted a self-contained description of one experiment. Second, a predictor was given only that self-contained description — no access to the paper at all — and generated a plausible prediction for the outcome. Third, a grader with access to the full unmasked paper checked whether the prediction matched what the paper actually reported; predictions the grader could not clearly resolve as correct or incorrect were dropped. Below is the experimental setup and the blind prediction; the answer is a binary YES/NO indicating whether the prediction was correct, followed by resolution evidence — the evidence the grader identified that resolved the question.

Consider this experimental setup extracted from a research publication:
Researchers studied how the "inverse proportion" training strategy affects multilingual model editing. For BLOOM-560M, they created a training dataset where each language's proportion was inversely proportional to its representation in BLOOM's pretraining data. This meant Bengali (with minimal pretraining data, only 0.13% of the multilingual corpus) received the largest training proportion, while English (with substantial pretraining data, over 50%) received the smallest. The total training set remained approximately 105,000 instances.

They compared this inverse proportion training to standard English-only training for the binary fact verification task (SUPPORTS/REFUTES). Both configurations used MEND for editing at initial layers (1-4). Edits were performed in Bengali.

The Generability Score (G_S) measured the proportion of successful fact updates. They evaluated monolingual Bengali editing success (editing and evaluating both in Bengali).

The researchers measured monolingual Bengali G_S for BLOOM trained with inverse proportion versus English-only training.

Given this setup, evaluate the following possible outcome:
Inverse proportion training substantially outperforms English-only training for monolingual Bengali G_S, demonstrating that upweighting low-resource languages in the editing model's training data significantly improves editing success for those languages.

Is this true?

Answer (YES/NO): YES